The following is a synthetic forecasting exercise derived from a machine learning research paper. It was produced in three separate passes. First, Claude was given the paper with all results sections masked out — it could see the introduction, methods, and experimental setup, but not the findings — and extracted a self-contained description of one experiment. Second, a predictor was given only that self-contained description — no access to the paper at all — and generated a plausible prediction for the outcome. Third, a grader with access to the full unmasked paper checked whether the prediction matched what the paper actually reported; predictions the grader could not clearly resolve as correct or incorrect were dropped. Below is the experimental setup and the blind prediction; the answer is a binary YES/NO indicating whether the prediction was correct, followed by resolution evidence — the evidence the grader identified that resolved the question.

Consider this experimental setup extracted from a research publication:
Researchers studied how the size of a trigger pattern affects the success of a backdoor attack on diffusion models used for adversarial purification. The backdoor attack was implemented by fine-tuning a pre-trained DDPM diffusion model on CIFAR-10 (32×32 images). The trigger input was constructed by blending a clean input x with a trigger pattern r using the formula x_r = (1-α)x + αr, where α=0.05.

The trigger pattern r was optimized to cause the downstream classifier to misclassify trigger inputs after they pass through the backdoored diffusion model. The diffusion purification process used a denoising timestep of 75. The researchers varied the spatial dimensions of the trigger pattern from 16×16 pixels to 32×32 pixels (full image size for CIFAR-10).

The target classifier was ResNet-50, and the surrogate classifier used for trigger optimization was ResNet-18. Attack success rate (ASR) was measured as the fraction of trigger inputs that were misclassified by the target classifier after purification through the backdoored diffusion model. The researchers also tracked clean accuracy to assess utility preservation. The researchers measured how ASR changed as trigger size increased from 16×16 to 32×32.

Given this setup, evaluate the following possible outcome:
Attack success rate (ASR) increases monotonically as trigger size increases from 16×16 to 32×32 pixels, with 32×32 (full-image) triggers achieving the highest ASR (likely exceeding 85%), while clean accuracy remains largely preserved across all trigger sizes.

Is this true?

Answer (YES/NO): NO